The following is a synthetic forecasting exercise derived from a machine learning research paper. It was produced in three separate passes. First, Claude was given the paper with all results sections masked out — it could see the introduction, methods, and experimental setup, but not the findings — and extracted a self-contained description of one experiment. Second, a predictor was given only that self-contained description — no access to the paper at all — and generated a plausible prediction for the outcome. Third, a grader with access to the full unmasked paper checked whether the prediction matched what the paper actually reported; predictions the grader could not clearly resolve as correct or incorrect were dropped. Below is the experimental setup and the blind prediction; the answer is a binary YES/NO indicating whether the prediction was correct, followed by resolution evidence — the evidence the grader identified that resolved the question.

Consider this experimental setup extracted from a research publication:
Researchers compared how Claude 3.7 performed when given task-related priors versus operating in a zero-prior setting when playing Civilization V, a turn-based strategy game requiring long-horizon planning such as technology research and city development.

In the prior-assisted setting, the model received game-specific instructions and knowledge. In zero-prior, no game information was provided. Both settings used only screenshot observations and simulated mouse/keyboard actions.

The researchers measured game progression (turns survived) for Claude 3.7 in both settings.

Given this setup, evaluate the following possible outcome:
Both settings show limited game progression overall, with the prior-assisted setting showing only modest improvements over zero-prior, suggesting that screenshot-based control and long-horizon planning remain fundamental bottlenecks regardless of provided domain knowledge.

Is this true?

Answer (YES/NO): NO